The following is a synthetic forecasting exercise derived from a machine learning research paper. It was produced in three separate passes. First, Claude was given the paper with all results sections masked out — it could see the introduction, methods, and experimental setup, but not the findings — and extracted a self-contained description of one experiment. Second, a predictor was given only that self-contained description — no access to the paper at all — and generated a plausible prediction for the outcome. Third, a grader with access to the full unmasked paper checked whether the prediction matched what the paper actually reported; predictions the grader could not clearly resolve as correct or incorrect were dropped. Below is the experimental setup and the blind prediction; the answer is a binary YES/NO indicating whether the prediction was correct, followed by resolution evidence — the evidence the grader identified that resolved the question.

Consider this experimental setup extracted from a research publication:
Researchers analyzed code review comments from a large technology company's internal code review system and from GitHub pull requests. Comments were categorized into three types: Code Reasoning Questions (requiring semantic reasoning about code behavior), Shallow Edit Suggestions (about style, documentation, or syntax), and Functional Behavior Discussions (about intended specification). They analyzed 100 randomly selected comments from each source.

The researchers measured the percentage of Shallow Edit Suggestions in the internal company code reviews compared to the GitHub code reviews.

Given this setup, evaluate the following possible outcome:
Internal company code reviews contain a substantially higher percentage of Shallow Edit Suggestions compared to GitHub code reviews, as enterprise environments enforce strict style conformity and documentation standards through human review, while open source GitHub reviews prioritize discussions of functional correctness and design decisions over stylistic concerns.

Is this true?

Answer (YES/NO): YES